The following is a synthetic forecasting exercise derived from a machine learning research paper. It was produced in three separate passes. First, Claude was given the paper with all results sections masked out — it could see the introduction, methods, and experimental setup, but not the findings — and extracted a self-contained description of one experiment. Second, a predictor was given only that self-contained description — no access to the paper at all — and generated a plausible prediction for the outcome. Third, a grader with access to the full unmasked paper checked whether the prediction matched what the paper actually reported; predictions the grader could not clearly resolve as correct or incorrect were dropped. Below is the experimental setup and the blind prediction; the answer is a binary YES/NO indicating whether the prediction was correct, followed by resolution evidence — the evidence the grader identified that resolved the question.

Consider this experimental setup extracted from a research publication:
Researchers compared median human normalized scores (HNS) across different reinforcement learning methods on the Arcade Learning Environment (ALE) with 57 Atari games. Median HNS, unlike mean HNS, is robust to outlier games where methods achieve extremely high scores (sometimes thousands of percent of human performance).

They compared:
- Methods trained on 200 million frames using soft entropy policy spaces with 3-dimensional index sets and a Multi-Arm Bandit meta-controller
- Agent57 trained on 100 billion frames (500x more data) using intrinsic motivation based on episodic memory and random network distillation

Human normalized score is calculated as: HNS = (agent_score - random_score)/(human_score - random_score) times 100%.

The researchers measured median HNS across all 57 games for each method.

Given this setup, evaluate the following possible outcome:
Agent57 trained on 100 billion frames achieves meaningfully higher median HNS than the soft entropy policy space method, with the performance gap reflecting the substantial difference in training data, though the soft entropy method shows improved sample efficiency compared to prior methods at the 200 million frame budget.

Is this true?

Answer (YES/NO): YES